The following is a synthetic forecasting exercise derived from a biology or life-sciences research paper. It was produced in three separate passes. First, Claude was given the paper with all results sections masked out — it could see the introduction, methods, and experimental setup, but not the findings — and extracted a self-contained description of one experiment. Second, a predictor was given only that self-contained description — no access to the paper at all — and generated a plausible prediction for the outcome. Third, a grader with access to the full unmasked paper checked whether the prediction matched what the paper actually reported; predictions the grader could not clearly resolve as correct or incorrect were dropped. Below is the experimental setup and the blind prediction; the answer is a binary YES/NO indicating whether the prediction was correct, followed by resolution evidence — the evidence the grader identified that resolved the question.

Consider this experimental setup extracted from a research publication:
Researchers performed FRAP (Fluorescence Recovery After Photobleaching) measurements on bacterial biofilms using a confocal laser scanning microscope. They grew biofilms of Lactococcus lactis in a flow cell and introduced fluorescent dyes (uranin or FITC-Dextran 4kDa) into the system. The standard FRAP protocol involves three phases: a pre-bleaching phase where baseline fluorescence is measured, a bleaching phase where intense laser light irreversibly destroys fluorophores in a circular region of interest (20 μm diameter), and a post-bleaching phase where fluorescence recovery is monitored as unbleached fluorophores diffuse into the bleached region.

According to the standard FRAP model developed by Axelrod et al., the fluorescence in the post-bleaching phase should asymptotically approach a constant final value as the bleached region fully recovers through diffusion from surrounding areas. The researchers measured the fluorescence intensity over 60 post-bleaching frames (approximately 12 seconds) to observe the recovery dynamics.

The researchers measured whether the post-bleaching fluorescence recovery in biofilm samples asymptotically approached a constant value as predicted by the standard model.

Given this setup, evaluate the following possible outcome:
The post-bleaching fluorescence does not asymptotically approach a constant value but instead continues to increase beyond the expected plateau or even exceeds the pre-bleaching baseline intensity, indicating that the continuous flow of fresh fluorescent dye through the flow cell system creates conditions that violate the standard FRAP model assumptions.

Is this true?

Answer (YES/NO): NO